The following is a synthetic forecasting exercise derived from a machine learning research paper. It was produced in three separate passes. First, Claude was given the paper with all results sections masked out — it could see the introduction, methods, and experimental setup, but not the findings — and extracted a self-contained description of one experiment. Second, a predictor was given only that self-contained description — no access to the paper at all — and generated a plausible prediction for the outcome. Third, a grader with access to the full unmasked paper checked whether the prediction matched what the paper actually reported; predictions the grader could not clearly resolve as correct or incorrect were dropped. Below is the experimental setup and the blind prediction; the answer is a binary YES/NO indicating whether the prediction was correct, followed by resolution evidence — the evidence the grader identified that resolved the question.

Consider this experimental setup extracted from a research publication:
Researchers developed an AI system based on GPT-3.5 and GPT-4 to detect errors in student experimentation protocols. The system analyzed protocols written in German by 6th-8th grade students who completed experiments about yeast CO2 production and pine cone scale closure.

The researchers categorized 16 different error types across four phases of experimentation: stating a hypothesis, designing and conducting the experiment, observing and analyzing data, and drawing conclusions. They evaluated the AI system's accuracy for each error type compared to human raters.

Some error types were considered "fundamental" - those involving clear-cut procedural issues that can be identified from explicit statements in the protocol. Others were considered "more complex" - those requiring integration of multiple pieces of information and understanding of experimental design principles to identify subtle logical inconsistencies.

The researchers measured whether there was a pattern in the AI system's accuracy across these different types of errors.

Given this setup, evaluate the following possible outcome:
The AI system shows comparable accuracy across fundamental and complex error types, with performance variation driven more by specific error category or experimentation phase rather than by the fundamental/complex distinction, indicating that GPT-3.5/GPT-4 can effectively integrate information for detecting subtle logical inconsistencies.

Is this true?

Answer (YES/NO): NO